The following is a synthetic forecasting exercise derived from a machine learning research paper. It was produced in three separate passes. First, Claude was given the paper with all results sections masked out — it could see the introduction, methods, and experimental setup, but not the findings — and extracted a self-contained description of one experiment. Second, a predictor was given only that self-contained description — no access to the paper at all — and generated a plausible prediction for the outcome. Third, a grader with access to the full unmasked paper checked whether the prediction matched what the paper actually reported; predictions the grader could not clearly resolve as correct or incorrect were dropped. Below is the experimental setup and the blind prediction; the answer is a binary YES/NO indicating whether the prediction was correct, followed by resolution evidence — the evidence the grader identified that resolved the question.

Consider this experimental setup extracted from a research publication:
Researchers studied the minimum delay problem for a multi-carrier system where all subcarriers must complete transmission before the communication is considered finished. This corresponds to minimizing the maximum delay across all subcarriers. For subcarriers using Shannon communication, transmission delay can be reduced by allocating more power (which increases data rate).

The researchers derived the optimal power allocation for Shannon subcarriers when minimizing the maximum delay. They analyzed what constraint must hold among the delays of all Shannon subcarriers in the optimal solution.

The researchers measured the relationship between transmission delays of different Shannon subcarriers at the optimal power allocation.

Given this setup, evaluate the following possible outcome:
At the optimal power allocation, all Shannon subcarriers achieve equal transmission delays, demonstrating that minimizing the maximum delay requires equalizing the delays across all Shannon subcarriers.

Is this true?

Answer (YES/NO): YES